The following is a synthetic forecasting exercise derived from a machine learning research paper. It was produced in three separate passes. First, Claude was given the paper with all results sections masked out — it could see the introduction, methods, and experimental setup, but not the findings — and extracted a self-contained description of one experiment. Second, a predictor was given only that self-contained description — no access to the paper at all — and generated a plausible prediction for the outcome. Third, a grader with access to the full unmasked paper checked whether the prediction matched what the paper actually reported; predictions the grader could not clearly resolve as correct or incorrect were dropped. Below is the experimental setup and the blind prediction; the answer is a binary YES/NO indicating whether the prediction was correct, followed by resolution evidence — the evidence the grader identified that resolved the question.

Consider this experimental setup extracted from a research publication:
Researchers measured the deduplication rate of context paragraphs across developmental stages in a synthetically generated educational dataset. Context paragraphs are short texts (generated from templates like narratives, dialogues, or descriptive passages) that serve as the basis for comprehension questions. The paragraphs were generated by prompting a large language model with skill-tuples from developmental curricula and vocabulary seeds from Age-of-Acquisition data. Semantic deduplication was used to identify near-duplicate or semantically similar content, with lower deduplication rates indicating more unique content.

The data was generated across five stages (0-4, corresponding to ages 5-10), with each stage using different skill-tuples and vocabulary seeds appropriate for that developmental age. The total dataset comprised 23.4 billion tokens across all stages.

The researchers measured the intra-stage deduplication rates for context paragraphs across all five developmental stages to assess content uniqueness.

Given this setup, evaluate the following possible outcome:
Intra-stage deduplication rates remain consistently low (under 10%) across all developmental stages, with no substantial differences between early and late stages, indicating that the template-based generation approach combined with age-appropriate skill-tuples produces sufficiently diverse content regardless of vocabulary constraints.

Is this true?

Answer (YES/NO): NO